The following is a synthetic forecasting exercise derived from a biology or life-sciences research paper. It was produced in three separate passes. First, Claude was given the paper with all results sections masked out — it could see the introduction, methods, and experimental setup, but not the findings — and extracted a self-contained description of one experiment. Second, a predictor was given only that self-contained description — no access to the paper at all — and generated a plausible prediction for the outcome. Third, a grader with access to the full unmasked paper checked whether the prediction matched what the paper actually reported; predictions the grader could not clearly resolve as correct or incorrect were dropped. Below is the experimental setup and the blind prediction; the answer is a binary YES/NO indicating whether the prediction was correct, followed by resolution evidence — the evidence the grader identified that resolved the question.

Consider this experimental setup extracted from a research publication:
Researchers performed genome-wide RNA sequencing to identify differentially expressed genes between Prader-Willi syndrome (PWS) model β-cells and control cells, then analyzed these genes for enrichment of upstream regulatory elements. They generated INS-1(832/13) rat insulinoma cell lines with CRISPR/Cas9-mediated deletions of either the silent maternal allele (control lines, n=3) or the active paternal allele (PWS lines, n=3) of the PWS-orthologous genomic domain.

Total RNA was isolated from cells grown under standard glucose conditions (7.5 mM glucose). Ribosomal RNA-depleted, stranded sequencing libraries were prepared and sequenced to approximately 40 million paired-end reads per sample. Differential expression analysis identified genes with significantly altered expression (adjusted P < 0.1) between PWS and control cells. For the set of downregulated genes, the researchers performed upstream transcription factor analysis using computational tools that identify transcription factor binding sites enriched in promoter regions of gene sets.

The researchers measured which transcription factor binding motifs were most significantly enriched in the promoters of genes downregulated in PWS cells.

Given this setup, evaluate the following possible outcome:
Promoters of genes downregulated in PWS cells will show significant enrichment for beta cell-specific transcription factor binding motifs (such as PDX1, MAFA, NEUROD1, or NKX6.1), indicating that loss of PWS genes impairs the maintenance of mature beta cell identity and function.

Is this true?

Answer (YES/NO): NO